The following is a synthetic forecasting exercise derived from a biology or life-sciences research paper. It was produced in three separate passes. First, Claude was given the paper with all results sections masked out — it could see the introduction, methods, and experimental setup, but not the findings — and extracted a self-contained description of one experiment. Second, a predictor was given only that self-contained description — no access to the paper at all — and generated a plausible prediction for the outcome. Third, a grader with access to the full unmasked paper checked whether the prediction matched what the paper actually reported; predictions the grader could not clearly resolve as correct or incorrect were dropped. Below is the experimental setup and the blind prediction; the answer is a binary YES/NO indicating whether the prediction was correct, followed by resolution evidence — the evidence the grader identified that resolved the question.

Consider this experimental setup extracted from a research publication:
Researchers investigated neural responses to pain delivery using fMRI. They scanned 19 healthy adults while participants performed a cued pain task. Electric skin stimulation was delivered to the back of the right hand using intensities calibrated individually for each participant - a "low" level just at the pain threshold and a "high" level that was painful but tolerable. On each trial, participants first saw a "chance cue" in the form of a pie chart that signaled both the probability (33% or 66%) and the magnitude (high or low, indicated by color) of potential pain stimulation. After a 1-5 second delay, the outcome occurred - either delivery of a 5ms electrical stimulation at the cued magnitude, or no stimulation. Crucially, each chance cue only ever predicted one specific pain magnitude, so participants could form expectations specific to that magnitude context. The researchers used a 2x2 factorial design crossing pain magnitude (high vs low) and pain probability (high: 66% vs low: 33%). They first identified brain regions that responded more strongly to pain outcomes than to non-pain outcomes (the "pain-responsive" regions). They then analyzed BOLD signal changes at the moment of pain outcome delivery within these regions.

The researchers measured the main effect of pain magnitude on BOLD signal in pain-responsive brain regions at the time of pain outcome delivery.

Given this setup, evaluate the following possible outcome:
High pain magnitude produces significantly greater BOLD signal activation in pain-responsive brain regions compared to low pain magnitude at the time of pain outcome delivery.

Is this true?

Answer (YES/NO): YES